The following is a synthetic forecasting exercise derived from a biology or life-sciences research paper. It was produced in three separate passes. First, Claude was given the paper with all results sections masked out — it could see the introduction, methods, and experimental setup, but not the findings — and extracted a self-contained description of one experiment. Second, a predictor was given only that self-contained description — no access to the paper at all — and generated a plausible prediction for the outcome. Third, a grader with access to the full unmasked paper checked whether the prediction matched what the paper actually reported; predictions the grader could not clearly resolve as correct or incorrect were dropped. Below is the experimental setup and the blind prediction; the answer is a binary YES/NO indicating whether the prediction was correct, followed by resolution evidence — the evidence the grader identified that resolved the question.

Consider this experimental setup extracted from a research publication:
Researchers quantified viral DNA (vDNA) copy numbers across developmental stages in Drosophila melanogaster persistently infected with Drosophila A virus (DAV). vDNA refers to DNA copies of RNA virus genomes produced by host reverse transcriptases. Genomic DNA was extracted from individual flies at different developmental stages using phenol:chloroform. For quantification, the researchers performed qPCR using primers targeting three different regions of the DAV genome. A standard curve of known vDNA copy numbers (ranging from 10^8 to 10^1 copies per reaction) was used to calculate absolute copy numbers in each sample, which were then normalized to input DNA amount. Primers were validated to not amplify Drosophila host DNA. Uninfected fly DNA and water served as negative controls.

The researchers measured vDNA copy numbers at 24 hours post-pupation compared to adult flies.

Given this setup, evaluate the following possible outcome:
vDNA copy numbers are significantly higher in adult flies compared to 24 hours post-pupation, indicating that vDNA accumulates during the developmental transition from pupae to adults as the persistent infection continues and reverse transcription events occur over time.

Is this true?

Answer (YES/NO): NO